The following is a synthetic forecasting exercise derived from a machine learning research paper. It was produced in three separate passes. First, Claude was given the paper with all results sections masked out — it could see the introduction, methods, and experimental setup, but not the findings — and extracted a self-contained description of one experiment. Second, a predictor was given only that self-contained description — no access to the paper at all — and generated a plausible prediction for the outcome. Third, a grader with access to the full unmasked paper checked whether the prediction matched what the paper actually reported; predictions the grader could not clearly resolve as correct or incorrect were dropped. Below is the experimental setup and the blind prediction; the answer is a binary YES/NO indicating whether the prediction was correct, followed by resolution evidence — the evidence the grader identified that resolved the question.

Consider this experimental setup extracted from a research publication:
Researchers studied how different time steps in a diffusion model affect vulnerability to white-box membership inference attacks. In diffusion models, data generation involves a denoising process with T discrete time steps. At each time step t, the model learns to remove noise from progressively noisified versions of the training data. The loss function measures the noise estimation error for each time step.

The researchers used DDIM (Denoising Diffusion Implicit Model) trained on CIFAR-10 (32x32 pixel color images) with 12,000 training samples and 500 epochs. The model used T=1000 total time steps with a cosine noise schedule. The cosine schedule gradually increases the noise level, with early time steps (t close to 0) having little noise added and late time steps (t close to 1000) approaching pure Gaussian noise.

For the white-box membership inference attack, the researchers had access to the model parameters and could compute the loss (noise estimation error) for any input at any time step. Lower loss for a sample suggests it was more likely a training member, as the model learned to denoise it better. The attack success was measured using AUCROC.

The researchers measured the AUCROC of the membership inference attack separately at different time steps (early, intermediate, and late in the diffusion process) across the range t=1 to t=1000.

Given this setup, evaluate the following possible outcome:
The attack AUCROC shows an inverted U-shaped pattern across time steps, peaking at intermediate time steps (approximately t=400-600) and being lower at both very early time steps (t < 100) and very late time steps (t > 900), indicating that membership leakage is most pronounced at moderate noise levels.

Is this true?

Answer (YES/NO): NO